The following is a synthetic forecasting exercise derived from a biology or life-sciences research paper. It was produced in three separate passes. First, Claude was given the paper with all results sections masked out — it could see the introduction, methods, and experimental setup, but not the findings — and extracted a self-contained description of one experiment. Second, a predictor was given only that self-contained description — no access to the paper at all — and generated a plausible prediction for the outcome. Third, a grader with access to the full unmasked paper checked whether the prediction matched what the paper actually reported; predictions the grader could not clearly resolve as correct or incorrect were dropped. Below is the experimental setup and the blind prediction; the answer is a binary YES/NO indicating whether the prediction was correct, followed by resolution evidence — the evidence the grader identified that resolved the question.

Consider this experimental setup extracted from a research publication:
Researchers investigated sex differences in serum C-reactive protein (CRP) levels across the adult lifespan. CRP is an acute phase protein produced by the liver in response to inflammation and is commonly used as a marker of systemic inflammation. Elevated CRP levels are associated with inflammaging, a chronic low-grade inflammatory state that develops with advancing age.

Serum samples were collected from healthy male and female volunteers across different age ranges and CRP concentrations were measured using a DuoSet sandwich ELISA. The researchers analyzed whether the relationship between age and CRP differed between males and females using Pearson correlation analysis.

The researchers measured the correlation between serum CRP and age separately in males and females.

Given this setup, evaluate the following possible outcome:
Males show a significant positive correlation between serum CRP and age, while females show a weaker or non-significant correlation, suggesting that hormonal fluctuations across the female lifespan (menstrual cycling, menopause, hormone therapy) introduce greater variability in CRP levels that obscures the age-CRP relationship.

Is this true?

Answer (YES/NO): NO